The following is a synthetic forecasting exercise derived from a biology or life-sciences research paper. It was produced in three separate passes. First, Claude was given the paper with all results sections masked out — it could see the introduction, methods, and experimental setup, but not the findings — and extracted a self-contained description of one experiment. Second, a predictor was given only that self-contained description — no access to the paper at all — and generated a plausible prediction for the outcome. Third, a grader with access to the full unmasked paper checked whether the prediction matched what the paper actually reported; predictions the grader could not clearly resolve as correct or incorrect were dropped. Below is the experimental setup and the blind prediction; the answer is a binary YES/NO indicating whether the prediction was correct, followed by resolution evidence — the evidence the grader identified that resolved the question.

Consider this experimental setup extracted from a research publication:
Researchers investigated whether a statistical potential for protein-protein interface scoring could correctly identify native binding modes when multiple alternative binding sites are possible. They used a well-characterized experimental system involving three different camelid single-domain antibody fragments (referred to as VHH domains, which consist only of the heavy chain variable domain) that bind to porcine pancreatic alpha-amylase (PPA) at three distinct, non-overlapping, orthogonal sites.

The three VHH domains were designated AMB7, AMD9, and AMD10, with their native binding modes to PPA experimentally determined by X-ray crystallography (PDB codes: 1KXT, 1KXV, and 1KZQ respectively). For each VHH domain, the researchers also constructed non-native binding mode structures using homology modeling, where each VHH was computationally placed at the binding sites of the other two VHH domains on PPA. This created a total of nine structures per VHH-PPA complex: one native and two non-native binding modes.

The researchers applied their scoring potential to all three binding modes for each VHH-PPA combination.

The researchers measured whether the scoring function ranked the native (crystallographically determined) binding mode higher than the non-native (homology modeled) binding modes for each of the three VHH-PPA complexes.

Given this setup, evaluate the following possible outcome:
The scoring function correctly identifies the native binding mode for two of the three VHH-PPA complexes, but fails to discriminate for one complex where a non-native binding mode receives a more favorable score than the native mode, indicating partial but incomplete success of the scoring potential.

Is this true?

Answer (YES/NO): NO